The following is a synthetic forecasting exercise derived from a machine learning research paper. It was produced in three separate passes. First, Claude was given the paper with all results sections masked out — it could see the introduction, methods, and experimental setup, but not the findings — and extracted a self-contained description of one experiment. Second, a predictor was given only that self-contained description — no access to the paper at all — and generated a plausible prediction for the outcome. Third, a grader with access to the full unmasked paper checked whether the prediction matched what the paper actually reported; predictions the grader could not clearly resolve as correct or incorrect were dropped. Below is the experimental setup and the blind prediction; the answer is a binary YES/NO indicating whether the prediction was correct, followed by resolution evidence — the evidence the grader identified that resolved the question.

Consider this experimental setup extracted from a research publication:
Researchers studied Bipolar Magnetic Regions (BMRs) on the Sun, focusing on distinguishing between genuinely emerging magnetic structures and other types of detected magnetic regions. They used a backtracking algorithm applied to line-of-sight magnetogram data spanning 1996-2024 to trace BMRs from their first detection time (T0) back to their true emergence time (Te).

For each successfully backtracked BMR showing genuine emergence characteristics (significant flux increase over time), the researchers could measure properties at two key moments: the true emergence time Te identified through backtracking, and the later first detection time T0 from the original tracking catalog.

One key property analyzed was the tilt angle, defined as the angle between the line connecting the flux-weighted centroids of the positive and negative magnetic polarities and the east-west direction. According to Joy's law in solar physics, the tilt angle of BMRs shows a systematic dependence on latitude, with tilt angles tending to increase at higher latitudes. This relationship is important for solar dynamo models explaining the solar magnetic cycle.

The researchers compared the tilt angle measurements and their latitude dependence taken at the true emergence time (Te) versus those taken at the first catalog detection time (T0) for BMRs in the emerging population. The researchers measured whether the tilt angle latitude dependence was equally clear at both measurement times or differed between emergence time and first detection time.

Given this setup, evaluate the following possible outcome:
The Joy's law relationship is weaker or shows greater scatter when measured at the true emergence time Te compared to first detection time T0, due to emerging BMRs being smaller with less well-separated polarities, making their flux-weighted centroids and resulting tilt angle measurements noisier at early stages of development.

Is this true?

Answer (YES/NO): YES